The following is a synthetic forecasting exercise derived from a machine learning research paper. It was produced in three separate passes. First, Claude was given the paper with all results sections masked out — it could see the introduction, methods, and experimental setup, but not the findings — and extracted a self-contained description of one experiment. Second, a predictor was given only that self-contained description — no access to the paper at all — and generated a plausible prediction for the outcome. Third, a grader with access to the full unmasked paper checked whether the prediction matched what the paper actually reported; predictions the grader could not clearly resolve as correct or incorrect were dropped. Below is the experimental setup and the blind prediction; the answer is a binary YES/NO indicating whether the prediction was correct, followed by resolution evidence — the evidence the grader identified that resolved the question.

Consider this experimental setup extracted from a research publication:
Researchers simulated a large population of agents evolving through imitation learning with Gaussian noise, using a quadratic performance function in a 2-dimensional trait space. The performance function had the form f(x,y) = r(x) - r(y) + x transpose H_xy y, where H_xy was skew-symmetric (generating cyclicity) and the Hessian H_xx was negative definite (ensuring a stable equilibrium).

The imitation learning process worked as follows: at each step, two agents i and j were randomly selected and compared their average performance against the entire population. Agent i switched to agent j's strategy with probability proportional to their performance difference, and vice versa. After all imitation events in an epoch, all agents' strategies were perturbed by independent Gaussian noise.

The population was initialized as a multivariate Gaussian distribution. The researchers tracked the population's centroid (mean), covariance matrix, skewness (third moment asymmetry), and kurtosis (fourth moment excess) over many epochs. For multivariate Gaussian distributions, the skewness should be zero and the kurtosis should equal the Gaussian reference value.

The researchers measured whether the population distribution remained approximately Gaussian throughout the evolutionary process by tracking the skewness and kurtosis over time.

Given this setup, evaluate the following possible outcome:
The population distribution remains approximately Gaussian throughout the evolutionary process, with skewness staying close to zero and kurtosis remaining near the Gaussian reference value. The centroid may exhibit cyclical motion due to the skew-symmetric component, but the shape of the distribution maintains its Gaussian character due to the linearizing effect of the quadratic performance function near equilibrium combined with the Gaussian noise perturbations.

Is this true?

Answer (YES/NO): YES